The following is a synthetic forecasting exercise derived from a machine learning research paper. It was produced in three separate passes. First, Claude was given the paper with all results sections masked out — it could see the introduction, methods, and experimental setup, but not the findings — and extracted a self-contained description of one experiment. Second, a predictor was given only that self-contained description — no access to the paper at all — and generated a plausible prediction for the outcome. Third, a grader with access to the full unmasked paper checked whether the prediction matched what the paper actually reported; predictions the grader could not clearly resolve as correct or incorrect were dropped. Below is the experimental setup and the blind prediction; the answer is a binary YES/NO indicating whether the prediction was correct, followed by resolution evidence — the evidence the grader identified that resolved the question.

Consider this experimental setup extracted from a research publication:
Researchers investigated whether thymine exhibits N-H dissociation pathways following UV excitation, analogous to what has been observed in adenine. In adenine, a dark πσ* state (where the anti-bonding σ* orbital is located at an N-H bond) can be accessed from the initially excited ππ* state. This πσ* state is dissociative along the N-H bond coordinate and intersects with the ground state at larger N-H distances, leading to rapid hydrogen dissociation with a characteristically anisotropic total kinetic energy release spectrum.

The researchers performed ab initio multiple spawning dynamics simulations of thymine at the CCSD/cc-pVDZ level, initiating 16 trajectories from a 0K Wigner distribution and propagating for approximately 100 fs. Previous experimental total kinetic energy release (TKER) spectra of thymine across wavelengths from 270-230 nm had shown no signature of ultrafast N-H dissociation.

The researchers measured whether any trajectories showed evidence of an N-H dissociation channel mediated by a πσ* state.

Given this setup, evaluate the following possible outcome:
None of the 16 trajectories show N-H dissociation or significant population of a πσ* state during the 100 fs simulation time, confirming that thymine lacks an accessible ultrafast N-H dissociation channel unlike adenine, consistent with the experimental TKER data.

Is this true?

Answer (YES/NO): NO